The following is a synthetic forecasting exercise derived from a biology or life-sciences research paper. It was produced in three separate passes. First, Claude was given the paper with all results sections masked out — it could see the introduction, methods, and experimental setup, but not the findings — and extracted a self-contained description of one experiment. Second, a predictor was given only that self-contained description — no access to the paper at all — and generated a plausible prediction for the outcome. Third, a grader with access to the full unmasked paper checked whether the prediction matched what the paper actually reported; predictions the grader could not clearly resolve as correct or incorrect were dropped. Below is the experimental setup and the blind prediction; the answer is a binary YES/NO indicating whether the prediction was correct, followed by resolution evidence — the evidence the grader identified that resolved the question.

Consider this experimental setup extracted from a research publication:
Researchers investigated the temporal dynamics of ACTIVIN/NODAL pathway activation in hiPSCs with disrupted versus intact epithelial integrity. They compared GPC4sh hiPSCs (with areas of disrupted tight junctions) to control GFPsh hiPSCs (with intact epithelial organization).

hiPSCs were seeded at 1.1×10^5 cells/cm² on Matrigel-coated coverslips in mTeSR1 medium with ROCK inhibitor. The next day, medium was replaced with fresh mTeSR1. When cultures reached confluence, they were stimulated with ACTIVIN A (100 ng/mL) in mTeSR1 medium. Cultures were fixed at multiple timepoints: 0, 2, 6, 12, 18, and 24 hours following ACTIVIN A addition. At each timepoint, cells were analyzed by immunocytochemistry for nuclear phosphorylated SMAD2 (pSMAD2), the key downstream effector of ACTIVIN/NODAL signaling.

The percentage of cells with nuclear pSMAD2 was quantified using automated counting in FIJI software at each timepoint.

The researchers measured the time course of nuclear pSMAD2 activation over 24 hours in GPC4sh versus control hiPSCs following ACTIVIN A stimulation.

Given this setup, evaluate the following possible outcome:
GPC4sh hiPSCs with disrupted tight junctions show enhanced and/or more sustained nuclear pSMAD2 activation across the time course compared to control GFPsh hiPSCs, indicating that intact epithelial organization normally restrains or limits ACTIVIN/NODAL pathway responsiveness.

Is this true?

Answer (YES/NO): YES